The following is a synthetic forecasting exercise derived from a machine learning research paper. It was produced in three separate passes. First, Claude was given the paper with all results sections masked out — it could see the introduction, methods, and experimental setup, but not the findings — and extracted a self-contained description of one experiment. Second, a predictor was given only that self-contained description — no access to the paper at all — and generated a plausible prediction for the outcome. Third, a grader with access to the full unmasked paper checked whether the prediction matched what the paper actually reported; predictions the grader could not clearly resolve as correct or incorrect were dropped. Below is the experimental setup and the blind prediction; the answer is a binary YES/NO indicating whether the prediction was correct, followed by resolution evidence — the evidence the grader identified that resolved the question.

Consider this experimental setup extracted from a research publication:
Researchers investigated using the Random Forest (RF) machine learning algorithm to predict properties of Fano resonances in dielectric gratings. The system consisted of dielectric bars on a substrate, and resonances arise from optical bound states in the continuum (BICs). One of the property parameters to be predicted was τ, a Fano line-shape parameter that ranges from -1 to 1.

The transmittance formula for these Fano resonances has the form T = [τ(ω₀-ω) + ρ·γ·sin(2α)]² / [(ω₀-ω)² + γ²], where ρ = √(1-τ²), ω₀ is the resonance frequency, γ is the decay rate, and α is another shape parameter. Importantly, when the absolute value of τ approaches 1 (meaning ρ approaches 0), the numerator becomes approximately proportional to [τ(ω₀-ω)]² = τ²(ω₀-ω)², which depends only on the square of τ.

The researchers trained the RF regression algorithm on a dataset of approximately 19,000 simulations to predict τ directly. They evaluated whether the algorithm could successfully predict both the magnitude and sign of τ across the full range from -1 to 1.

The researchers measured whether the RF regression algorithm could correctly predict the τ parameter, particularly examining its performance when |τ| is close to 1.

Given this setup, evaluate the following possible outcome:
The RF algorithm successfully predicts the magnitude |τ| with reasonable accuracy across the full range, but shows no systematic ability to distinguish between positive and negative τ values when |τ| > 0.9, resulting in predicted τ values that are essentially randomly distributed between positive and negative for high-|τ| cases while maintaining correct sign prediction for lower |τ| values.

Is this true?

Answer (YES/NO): NO